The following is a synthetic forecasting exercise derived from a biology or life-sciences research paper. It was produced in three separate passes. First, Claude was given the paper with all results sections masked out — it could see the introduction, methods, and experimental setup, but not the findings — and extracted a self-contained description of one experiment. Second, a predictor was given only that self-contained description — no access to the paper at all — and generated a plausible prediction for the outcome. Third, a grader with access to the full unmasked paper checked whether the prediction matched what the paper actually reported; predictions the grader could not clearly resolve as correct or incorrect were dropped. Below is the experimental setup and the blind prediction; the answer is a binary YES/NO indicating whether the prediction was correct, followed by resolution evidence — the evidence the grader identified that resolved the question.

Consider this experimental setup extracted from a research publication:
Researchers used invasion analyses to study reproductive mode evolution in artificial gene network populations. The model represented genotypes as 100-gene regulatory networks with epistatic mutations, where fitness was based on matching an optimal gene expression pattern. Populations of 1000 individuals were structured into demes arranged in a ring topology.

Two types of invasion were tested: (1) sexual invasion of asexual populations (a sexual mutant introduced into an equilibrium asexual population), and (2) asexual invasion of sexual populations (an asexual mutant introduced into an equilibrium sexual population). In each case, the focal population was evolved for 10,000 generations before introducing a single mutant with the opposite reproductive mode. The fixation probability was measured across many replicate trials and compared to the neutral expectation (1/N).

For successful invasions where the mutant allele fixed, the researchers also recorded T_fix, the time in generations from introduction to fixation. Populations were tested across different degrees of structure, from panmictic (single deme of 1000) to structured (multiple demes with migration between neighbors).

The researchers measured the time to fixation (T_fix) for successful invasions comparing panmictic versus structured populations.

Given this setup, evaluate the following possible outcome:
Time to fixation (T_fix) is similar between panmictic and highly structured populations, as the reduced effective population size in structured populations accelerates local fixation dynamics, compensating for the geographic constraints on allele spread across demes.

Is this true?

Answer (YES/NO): NO